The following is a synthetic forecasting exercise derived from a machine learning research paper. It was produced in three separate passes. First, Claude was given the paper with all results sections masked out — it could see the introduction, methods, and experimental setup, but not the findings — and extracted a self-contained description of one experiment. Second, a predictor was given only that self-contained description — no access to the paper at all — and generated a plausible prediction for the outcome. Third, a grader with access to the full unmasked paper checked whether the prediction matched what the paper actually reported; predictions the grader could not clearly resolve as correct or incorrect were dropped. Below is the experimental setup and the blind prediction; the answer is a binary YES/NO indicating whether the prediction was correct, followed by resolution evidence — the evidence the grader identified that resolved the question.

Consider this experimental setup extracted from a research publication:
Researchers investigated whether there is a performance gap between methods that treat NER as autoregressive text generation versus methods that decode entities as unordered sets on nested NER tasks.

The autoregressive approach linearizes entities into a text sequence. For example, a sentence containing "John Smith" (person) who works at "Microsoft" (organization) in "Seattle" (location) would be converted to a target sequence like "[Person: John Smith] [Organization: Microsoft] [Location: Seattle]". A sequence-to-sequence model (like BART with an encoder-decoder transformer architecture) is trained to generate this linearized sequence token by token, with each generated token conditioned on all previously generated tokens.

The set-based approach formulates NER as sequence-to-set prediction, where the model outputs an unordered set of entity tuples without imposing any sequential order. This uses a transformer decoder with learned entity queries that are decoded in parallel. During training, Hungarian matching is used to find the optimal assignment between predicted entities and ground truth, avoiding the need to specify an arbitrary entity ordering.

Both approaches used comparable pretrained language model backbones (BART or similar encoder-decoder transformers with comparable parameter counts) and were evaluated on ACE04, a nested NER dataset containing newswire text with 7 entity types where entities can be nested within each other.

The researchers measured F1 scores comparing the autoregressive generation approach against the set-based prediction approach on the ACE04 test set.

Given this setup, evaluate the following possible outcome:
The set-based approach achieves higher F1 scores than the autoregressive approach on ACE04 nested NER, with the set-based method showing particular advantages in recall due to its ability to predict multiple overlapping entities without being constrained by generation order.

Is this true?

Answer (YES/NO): NO